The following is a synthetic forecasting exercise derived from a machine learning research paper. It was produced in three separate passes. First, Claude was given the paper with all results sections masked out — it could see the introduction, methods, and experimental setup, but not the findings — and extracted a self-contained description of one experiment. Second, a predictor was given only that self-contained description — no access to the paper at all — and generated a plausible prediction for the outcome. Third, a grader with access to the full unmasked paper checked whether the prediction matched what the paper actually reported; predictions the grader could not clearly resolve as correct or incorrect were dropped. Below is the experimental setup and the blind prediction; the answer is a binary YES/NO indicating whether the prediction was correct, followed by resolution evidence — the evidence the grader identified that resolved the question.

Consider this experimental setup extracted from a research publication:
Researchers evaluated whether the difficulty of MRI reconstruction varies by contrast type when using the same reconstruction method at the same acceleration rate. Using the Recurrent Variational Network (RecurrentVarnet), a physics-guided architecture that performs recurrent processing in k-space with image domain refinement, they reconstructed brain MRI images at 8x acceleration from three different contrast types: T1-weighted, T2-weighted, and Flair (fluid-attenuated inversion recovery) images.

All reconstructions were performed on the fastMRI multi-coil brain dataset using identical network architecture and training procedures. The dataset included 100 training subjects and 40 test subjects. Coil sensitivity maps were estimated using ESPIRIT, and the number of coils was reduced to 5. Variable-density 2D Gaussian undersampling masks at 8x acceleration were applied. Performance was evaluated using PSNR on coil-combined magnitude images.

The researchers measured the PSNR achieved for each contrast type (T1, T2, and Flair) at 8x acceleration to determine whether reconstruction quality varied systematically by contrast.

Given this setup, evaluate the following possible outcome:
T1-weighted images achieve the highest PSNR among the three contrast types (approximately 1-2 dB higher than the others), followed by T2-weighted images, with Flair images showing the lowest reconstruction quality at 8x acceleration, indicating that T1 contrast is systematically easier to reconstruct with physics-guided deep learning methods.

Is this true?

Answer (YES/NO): NO